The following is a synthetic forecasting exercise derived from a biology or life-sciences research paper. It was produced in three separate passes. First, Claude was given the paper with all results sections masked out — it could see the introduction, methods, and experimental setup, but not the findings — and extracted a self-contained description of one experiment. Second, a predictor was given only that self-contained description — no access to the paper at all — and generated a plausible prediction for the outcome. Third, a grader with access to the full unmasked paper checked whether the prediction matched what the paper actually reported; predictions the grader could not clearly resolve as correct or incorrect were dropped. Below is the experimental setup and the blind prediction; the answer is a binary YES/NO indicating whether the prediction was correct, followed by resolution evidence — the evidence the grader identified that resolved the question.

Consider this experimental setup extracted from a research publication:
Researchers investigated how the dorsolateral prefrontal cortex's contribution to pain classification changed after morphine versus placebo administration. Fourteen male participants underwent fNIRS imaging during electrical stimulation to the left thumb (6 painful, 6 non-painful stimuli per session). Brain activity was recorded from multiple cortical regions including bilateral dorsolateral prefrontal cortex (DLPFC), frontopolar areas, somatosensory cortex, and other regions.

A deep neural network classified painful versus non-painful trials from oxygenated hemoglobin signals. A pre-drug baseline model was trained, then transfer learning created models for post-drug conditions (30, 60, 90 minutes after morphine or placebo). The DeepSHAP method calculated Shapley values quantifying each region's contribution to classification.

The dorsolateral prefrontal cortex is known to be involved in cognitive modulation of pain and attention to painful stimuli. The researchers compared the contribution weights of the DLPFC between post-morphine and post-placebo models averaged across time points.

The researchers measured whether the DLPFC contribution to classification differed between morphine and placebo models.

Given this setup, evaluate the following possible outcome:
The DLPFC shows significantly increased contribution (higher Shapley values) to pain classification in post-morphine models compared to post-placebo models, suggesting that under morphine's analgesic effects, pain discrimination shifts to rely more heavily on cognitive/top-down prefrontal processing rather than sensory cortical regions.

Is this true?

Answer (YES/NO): NO